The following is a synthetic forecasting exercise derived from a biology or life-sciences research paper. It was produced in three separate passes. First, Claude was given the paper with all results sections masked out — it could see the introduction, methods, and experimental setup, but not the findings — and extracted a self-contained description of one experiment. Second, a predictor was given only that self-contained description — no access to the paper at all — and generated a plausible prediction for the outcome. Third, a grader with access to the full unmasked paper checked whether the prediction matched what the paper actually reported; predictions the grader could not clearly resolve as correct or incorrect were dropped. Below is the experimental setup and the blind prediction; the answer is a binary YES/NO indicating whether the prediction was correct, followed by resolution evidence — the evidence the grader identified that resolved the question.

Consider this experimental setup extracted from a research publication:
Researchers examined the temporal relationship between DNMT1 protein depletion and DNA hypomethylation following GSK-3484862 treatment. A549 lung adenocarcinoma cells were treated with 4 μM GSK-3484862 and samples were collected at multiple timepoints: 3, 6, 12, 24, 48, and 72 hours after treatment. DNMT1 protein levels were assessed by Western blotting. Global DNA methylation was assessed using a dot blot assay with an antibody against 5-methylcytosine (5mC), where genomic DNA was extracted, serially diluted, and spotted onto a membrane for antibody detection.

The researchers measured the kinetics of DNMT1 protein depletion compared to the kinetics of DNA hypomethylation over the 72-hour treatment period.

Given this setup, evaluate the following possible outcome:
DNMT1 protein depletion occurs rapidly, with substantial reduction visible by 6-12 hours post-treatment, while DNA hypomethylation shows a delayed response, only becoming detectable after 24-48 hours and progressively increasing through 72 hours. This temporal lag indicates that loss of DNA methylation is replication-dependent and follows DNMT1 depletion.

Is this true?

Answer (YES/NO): YES